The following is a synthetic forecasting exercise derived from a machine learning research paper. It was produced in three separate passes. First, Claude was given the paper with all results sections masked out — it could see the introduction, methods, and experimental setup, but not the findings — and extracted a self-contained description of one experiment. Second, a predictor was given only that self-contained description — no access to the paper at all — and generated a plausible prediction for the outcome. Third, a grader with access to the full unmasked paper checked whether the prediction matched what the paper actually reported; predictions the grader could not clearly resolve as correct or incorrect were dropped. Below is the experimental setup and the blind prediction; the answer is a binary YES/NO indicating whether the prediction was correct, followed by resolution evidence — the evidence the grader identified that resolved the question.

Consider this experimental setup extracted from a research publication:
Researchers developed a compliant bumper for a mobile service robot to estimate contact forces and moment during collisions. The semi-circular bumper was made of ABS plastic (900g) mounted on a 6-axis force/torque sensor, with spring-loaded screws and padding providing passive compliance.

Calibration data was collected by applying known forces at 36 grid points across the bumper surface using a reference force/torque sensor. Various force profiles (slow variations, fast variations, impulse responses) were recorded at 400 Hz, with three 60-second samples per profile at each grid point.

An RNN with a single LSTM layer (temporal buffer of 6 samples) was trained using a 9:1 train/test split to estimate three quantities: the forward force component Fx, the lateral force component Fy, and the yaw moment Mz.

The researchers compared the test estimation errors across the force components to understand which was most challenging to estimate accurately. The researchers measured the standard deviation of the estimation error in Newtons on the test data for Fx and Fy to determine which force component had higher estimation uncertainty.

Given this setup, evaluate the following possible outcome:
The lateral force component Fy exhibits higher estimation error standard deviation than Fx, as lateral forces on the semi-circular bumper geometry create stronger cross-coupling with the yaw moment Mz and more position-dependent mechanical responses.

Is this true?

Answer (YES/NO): YES